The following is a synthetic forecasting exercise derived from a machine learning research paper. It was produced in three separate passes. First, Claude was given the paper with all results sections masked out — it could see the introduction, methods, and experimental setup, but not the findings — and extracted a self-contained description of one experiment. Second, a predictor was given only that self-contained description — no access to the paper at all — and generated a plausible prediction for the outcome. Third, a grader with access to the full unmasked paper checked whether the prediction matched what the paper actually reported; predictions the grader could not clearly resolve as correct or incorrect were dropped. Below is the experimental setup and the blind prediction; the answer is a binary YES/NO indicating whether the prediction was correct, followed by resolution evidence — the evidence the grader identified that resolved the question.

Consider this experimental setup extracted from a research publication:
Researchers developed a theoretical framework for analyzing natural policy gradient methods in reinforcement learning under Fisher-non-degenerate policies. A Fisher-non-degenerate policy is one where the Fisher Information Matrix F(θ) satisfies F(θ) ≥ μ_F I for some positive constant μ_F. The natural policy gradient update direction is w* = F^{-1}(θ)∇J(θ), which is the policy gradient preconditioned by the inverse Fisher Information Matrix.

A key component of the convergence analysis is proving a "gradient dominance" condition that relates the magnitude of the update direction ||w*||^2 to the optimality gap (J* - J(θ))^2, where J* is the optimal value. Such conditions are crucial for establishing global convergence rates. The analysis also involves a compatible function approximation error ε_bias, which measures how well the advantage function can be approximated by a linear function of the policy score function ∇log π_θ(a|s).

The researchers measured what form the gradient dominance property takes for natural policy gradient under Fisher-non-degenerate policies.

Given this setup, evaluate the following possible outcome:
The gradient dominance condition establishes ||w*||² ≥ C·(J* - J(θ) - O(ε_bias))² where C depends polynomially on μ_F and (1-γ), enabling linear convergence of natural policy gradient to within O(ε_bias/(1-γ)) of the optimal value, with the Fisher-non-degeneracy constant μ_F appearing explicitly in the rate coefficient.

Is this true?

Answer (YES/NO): NO